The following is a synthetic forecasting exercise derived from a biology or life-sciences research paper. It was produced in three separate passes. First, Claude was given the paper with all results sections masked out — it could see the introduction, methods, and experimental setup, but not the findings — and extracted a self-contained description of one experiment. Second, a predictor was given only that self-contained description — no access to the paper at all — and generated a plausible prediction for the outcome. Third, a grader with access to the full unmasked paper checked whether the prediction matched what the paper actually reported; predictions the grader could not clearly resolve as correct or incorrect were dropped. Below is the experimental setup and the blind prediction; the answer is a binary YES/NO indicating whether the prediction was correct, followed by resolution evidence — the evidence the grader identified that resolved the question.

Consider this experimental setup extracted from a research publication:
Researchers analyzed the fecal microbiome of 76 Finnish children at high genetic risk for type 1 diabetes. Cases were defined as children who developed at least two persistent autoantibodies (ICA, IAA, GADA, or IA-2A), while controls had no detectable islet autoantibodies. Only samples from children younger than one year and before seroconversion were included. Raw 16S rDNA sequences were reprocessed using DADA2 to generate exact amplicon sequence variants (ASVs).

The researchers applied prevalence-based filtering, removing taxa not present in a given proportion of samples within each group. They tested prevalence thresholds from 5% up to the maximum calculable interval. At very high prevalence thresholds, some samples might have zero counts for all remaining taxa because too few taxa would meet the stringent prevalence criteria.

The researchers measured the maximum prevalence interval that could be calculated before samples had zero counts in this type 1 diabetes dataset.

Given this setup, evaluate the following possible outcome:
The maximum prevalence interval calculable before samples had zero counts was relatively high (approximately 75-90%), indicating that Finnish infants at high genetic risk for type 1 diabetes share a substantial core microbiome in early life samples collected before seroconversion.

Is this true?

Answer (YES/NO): NO